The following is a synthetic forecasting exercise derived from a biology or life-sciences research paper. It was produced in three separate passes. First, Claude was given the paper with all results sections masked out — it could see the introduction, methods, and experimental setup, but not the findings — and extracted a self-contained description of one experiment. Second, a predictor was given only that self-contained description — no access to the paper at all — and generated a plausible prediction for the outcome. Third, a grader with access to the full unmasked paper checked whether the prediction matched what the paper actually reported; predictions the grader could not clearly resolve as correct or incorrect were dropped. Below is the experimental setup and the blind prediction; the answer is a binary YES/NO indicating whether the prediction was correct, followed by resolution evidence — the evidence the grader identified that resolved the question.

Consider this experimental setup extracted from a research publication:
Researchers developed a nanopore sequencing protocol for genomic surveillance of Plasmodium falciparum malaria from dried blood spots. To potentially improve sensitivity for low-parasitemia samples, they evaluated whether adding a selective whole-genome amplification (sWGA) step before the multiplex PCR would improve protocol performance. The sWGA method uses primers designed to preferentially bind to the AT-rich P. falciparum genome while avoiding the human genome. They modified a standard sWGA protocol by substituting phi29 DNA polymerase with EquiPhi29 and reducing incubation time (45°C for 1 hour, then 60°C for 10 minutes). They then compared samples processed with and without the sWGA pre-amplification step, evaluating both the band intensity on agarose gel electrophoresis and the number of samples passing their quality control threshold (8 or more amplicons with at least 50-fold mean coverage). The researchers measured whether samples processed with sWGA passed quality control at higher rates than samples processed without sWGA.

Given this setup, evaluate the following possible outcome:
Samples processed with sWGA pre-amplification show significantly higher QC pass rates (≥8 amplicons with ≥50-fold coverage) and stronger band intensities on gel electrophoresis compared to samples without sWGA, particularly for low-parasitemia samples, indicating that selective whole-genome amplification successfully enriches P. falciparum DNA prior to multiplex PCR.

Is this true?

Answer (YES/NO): NO